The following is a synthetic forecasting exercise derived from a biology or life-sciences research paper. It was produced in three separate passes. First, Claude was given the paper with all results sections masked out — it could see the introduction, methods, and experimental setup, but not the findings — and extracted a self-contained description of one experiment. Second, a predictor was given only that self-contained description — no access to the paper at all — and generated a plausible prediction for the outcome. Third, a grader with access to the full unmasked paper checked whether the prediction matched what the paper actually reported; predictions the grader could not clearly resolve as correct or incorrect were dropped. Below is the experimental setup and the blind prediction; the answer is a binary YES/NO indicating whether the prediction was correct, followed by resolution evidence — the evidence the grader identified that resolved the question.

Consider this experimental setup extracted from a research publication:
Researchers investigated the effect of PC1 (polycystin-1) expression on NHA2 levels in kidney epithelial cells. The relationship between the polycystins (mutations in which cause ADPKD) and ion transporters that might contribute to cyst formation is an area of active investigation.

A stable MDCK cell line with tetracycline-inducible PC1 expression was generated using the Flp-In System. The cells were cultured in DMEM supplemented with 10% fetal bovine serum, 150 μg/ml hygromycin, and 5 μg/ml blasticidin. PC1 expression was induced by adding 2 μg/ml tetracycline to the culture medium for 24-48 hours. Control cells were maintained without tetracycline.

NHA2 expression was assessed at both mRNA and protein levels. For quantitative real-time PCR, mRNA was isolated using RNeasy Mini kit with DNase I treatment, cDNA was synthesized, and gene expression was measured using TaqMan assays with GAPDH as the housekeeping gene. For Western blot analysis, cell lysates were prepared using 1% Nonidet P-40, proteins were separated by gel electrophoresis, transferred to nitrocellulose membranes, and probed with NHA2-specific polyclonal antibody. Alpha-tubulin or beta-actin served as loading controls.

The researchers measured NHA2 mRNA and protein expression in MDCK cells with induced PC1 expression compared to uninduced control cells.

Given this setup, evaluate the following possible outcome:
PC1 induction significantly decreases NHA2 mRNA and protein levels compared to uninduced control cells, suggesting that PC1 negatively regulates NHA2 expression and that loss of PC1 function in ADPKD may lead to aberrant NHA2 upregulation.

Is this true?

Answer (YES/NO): YES